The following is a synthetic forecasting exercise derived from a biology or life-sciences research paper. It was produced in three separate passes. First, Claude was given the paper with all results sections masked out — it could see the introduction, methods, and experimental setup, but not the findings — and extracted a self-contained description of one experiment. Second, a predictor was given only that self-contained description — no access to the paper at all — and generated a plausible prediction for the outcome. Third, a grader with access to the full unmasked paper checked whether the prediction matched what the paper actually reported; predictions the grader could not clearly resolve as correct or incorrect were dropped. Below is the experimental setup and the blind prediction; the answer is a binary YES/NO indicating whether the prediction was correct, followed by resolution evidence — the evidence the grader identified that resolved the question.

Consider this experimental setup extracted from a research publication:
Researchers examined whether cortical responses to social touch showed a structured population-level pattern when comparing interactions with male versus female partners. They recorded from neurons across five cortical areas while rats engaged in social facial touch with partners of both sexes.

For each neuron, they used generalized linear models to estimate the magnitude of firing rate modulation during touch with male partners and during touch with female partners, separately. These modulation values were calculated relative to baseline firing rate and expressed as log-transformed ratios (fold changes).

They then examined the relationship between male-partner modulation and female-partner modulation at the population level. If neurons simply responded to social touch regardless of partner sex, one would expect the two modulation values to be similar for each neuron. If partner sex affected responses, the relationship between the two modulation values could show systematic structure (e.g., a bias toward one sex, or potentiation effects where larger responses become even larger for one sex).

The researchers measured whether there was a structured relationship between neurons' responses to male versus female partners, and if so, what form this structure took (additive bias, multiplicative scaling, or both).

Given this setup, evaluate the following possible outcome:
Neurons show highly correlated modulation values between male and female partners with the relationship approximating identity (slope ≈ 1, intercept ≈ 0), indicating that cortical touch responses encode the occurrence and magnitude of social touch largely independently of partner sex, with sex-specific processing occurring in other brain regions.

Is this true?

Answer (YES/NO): NO